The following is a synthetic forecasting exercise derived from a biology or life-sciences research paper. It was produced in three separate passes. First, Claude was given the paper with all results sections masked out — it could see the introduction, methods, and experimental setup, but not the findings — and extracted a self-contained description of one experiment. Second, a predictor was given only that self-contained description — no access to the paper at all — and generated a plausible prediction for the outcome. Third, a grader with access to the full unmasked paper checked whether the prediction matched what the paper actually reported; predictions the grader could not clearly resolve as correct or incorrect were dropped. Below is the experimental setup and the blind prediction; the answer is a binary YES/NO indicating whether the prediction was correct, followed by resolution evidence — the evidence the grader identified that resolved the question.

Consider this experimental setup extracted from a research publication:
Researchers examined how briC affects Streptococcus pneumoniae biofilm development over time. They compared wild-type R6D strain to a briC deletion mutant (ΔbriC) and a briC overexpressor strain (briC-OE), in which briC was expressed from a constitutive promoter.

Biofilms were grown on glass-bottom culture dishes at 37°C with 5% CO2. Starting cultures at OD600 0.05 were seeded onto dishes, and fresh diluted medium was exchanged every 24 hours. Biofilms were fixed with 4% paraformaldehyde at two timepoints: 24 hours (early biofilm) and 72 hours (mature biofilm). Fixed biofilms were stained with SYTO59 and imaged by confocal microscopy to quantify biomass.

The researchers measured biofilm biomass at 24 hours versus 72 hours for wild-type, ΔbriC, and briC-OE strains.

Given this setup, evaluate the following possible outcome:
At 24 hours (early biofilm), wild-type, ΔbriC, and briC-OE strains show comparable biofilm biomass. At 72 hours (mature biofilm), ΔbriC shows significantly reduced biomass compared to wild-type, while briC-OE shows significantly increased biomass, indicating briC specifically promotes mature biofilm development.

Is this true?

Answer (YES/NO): NO